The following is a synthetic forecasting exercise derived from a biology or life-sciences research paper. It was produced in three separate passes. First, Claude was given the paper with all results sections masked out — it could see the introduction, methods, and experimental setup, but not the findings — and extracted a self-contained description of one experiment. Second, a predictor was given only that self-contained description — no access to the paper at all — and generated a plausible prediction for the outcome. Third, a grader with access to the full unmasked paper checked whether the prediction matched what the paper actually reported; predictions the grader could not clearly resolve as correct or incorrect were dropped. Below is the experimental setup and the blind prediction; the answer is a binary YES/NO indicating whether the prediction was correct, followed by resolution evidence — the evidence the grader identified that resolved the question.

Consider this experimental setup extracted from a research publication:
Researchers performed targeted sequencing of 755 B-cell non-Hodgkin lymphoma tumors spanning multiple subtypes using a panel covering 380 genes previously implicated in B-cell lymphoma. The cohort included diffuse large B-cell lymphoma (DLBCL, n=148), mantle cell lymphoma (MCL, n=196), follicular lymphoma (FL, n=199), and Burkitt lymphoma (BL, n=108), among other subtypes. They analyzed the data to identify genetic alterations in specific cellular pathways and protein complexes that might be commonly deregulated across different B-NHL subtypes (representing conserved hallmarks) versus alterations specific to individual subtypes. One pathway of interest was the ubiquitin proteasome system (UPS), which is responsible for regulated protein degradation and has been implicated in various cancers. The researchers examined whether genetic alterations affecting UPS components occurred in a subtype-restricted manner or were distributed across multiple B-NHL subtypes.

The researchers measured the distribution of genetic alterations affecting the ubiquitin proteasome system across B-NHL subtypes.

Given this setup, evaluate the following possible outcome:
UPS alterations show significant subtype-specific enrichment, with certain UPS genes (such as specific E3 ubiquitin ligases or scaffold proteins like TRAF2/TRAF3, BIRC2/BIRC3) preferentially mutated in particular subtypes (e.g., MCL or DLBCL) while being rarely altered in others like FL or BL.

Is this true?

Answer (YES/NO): NO